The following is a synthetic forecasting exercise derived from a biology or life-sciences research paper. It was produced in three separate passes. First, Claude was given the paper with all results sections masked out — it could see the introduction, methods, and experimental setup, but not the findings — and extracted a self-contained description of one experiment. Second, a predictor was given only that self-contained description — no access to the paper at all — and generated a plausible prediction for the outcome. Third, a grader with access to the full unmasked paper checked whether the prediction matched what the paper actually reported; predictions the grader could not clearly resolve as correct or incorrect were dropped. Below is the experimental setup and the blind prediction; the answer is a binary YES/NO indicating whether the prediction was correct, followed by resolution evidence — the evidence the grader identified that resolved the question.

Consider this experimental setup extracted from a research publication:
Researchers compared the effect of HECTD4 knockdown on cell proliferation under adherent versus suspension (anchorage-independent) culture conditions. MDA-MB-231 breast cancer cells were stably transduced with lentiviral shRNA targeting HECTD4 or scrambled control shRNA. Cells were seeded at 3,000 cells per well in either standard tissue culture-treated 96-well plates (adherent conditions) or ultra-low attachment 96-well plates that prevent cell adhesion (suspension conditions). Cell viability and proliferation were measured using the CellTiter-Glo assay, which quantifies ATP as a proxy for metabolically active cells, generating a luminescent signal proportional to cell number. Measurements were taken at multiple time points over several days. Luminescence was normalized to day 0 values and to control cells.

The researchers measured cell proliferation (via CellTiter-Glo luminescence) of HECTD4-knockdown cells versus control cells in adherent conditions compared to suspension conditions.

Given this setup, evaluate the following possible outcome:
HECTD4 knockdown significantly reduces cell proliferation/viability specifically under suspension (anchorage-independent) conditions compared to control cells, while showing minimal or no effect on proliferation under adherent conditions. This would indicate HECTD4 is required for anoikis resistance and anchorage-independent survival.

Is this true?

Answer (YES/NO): NO